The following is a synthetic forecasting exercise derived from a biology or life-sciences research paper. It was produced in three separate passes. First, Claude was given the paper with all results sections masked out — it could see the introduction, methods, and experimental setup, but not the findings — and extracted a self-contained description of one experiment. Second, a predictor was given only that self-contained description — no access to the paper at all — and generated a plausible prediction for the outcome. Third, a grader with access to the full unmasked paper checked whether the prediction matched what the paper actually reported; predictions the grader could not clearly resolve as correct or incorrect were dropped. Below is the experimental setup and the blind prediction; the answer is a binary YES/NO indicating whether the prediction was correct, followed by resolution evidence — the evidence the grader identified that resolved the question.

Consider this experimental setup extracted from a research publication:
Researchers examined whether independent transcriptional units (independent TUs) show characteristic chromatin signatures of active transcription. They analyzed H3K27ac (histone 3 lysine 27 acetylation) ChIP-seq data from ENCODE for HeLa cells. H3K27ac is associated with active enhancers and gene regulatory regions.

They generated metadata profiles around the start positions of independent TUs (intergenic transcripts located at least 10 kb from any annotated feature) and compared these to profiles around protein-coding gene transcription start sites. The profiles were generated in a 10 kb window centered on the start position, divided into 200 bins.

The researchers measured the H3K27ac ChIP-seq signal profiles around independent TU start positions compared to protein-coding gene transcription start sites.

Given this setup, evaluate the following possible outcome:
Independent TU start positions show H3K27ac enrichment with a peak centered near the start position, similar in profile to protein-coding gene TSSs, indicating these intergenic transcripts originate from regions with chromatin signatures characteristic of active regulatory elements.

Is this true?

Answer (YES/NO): YES